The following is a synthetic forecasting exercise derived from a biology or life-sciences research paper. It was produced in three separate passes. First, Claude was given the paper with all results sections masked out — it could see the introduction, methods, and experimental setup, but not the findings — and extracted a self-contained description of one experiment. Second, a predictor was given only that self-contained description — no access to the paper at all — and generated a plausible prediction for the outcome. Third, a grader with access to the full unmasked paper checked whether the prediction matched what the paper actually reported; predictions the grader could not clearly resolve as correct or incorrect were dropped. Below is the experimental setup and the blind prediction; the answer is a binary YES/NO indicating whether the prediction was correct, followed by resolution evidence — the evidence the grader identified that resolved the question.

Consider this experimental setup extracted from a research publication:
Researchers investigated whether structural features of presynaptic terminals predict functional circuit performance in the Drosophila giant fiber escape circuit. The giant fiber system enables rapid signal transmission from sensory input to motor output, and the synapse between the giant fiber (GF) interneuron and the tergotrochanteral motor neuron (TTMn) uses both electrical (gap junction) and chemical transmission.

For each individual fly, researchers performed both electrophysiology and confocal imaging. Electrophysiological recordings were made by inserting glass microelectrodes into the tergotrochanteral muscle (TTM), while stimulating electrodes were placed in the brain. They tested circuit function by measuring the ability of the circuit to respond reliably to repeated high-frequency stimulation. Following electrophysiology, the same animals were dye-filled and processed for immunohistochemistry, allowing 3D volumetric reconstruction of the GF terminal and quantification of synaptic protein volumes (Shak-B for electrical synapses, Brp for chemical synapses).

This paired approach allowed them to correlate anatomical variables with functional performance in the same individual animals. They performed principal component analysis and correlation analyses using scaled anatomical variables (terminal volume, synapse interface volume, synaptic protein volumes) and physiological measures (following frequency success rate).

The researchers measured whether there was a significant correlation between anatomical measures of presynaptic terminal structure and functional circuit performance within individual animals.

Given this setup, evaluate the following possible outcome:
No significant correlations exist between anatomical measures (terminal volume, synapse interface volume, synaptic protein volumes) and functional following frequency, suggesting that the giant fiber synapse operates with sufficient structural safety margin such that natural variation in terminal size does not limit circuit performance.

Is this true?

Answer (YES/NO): NO